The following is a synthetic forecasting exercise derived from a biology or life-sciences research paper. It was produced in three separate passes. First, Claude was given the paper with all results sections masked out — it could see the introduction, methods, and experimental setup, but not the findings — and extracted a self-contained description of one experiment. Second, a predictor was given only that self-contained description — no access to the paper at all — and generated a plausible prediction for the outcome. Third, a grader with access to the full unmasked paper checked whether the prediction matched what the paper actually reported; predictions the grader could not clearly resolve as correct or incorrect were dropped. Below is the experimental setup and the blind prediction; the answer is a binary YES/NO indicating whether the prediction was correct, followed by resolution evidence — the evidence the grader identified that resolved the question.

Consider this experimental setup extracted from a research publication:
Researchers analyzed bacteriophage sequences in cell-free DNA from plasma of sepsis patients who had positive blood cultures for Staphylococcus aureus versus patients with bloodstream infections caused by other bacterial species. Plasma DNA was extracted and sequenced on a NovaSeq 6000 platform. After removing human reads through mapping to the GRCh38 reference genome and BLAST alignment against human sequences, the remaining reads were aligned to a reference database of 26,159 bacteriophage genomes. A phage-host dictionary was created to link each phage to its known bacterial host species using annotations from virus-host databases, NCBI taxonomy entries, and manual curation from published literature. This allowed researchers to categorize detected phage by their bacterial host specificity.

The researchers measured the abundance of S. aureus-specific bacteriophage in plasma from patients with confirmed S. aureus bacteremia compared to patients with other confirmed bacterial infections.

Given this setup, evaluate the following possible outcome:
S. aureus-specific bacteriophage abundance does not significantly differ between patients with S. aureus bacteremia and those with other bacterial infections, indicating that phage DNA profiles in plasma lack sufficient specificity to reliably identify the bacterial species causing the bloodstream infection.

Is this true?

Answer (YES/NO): NO